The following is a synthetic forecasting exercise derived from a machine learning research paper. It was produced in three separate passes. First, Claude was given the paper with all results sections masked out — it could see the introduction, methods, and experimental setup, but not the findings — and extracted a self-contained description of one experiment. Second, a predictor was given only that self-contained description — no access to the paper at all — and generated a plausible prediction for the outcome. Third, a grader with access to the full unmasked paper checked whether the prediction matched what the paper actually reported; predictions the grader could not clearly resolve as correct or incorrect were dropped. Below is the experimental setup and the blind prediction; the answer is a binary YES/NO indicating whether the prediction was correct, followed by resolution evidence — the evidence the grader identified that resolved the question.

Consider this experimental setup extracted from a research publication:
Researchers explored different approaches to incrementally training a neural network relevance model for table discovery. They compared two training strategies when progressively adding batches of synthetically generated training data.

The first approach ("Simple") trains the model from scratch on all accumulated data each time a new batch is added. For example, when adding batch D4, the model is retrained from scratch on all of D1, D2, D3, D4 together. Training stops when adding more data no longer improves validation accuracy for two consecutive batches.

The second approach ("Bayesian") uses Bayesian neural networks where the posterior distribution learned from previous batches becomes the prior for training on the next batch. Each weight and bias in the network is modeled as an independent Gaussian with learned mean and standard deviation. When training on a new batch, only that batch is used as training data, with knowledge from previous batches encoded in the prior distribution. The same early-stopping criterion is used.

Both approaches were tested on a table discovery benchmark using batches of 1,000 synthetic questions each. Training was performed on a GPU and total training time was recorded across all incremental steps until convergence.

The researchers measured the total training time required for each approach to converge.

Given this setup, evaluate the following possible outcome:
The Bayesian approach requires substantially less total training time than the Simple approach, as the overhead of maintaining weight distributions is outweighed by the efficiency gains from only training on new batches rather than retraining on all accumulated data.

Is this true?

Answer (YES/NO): YES